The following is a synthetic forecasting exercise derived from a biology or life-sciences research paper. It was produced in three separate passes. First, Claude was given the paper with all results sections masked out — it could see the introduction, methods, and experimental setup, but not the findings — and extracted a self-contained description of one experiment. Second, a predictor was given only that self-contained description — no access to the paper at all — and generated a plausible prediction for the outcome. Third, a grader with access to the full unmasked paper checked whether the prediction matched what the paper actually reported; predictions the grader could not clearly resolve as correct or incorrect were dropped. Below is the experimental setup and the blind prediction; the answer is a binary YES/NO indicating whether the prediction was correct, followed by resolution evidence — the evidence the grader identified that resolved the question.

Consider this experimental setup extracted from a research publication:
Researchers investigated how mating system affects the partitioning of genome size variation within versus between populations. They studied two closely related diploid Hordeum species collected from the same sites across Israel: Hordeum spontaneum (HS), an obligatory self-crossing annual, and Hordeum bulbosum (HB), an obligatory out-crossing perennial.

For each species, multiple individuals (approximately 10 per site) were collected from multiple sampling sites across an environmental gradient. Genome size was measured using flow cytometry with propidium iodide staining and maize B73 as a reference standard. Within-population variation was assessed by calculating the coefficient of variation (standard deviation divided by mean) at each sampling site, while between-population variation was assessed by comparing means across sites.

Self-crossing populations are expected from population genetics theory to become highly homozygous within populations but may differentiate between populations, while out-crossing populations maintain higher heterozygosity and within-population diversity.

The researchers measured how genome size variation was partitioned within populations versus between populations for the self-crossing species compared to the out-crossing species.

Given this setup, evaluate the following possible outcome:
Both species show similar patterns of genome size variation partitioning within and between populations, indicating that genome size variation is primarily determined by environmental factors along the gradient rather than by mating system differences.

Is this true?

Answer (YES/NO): NO